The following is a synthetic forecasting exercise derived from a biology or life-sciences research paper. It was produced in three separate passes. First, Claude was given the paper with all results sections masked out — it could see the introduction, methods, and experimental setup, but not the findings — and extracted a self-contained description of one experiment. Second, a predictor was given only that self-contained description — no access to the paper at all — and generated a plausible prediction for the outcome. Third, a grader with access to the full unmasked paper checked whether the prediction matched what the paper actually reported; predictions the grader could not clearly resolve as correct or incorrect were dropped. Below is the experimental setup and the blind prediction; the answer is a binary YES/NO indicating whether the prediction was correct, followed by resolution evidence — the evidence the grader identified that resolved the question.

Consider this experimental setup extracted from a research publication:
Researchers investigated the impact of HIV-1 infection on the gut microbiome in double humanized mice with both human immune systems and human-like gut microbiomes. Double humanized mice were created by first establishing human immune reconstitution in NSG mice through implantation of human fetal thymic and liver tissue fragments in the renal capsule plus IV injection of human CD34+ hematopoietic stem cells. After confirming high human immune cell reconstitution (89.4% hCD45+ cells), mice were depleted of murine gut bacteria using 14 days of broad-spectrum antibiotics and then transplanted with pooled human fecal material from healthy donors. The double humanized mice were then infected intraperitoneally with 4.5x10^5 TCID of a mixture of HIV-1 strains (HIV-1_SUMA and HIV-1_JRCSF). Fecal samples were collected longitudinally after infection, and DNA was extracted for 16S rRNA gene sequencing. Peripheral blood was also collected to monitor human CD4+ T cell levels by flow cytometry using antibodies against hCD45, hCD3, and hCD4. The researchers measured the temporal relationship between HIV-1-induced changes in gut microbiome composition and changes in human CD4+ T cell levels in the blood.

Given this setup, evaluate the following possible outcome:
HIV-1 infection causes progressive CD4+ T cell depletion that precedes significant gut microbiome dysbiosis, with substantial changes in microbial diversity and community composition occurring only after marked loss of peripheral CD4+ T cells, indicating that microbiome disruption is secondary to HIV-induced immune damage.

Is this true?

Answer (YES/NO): NO